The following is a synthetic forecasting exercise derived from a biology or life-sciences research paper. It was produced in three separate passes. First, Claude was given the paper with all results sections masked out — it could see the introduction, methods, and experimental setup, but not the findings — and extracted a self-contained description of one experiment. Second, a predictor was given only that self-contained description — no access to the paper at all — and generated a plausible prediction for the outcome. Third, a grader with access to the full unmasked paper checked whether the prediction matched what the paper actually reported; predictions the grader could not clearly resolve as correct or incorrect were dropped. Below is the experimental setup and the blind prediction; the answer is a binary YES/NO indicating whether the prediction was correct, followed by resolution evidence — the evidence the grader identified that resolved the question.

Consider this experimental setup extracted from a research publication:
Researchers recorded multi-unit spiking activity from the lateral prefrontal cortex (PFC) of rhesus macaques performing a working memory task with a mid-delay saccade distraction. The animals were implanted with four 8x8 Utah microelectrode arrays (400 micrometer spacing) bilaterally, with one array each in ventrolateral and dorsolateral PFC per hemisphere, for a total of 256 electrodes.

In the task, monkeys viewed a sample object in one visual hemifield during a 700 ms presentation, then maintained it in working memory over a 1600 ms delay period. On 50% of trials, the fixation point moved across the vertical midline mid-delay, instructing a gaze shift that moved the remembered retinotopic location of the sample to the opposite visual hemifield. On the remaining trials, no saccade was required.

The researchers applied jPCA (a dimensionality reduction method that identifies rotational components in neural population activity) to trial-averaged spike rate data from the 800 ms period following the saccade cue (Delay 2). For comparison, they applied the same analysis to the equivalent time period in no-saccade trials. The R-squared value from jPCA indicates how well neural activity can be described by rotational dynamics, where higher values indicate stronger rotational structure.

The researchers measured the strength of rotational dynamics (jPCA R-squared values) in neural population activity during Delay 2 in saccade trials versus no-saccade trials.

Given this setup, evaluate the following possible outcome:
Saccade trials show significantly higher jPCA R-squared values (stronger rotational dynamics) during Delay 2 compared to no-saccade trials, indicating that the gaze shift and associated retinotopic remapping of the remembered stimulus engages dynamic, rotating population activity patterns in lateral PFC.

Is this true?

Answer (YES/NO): YES